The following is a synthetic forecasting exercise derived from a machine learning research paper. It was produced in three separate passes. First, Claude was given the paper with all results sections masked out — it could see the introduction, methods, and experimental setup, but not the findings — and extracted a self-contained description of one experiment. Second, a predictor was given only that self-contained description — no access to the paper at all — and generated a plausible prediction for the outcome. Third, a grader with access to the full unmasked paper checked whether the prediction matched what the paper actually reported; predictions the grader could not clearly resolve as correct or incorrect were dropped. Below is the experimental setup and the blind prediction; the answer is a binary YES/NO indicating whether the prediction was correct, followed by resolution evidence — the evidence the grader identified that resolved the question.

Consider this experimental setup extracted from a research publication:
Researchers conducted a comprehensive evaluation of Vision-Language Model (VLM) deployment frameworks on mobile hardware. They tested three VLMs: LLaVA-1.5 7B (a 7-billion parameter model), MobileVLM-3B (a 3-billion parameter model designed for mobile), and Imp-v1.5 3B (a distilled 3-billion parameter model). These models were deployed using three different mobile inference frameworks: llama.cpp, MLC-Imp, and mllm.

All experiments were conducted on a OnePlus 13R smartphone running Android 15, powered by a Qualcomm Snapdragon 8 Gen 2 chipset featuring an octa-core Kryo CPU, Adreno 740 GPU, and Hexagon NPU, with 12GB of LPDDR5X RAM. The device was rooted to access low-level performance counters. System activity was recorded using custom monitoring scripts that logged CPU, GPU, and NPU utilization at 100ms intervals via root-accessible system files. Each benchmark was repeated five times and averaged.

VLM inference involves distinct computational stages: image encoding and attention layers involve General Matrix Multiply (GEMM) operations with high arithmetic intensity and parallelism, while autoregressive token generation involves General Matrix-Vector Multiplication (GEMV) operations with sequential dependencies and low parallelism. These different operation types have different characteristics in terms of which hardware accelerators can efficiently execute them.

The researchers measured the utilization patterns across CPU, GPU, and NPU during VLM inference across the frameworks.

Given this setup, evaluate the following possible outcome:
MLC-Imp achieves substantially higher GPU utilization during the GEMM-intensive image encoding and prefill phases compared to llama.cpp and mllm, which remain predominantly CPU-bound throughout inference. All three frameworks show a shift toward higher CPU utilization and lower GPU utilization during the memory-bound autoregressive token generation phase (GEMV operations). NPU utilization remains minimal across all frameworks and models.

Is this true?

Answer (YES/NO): NO